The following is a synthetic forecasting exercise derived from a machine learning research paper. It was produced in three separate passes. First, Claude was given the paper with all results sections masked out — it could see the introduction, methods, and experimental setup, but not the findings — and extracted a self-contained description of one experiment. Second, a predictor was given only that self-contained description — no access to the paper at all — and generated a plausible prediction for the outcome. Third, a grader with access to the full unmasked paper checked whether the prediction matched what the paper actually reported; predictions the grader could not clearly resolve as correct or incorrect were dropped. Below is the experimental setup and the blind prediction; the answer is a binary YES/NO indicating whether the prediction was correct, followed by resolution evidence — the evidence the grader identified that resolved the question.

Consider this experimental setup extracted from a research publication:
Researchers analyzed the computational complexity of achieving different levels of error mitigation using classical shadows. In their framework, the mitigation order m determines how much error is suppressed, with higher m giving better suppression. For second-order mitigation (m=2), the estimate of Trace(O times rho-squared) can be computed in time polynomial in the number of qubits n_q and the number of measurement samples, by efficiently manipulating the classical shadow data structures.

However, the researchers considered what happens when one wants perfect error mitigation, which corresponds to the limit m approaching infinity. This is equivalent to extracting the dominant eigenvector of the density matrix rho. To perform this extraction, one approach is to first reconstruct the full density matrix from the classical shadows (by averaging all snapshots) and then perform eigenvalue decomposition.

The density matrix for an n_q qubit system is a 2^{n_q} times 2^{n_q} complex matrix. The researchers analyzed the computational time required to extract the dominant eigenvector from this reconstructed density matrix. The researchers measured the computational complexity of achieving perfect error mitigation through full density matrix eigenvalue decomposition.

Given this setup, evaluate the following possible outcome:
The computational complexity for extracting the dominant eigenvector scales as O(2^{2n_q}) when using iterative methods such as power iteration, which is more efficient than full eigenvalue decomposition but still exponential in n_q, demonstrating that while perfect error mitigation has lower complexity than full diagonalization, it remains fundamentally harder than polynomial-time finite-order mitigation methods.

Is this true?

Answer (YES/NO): NO